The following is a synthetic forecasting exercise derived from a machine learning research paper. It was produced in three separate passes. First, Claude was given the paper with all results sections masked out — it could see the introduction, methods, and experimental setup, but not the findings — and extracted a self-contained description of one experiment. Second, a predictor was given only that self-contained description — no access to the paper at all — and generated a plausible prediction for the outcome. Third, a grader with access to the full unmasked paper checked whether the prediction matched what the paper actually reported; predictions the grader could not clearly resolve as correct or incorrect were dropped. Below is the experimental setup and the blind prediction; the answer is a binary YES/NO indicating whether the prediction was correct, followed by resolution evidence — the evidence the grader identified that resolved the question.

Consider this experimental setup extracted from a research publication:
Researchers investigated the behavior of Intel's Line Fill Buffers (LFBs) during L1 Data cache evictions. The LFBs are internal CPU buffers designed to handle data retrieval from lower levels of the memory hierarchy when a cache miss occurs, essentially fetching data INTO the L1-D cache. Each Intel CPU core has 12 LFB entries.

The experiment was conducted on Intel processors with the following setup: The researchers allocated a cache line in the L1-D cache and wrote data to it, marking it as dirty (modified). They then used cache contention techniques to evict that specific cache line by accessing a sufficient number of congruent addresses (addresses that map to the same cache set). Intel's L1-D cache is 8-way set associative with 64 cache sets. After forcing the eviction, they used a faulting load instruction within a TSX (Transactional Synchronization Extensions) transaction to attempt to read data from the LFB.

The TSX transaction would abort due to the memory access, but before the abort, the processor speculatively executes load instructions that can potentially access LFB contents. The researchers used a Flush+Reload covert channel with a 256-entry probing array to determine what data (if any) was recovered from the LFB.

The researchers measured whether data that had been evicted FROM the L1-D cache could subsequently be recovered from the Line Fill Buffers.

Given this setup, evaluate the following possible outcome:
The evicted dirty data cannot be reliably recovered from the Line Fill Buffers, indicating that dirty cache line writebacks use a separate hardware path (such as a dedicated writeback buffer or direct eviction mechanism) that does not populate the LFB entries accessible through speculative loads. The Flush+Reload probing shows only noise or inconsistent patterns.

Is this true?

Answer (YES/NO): NO